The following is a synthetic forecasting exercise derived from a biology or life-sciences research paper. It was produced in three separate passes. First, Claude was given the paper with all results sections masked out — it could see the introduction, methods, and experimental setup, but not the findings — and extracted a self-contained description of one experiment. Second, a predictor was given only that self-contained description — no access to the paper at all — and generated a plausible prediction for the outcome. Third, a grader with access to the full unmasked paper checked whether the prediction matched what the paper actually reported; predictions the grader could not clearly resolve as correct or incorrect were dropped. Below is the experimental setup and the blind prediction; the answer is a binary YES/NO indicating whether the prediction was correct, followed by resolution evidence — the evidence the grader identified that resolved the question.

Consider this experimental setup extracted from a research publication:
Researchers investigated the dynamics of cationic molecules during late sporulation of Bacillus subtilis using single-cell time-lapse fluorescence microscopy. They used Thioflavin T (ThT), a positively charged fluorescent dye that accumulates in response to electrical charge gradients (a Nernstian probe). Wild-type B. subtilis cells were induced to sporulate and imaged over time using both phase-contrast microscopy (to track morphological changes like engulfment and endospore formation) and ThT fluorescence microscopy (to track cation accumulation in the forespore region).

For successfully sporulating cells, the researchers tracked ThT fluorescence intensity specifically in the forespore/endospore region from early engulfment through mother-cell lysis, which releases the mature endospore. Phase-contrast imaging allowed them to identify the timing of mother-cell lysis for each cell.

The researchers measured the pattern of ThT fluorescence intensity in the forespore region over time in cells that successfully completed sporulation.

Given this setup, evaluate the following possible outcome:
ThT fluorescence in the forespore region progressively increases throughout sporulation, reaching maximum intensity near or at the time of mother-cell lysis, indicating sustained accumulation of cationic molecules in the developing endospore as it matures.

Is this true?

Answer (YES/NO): NO